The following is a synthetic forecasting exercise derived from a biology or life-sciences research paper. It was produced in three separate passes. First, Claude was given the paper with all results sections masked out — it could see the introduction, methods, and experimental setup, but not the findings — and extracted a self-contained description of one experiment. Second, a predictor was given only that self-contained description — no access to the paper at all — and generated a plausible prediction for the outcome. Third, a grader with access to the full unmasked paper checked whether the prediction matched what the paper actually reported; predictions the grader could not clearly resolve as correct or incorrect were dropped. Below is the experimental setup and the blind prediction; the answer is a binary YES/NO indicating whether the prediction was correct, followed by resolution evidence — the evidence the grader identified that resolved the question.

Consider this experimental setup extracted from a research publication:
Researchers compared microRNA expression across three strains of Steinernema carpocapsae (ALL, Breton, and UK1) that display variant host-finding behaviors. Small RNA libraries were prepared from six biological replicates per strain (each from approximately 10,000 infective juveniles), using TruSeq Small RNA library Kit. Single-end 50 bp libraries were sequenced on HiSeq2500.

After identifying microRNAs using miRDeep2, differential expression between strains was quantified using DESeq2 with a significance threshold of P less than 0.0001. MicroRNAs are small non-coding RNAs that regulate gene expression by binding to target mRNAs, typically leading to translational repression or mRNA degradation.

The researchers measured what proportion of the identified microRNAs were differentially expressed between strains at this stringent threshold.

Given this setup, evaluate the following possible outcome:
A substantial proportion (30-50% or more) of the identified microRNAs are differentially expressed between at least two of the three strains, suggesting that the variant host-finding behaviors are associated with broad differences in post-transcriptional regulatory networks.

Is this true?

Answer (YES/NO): YES